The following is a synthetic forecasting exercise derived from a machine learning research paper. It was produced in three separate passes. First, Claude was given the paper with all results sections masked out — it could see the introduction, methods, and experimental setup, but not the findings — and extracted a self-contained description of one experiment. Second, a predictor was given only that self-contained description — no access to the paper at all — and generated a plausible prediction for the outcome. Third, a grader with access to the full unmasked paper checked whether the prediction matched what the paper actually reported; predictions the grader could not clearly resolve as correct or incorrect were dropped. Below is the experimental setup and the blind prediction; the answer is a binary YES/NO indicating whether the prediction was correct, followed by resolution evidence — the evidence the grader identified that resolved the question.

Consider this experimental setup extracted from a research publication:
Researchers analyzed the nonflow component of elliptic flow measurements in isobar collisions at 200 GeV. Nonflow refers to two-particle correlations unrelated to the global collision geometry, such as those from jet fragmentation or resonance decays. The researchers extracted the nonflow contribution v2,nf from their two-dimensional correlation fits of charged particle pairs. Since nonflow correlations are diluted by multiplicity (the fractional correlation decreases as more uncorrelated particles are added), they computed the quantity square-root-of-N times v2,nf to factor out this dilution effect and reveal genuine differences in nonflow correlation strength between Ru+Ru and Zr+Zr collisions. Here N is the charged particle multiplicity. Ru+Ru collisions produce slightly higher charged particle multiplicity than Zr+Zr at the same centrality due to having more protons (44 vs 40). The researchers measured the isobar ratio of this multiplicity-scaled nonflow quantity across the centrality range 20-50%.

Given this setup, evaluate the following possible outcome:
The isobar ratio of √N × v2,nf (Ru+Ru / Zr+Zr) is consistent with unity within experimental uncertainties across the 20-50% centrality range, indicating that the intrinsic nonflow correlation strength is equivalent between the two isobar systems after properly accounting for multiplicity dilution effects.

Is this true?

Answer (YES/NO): NO